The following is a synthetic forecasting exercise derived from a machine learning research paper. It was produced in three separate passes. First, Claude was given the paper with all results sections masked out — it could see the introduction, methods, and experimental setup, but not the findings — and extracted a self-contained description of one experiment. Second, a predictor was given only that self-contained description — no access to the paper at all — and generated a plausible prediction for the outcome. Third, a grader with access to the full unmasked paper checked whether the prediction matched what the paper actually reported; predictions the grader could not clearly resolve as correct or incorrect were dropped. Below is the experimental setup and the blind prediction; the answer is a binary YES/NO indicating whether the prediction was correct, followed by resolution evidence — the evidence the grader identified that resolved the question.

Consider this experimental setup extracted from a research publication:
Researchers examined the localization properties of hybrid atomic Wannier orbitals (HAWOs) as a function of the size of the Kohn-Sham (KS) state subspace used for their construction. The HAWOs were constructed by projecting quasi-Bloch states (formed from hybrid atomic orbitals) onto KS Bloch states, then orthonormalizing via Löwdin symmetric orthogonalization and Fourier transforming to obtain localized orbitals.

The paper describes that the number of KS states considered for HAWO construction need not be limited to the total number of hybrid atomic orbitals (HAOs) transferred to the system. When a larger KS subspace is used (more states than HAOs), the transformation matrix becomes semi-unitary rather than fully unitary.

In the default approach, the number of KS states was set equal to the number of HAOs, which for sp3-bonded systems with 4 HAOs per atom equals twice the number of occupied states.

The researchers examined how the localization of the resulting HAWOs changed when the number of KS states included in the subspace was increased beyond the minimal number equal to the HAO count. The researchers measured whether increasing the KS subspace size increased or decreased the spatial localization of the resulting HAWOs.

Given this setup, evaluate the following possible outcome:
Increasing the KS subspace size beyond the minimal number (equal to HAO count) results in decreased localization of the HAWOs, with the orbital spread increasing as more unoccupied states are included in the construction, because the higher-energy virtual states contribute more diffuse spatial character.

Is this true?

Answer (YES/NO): NO